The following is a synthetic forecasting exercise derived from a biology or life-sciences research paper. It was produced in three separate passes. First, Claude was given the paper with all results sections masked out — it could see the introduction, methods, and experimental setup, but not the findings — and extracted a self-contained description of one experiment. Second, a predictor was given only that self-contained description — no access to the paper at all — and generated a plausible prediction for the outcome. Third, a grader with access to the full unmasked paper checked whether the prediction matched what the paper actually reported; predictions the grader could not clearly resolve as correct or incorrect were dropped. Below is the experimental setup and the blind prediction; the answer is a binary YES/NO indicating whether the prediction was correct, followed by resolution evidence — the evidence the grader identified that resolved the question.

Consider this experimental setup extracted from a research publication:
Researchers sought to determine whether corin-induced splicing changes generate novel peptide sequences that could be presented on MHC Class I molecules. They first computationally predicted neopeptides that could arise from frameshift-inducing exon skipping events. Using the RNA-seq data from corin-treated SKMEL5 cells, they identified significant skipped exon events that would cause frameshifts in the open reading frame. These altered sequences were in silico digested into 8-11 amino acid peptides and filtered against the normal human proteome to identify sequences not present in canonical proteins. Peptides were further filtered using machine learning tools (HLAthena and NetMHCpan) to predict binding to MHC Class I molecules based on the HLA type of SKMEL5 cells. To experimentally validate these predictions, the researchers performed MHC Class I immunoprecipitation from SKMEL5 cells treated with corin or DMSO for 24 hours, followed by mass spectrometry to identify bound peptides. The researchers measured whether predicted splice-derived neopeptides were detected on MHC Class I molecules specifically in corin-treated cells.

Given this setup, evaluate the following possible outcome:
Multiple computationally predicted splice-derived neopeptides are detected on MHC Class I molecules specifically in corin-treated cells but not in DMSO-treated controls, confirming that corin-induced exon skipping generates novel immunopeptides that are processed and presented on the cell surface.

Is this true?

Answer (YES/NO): YES